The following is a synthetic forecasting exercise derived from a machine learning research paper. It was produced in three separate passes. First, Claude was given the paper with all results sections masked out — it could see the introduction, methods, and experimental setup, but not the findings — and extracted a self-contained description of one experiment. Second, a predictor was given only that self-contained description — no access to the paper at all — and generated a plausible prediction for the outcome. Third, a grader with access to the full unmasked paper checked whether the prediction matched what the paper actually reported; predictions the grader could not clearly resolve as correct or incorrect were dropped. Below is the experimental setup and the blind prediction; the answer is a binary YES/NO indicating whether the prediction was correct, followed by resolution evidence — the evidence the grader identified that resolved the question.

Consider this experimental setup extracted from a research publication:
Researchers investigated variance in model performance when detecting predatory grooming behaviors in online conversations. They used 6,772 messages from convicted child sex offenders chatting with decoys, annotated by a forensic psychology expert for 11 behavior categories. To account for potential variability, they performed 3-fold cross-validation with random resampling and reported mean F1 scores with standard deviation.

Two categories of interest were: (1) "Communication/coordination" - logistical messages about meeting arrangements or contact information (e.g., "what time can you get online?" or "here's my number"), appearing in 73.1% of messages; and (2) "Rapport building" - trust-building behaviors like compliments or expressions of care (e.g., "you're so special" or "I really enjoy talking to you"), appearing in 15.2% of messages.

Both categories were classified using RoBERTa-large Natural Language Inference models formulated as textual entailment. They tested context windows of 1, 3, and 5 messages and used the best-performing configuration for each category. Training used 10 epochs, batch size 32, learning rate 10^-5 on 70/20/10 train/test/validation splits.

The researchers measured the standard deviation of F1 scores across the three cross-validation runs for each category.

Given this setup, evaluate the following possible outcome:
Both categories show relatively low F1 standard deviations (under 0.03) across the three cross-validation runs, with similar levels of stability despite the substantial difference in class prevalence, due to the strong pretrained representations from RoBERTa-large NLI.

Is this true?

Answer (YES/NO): NO